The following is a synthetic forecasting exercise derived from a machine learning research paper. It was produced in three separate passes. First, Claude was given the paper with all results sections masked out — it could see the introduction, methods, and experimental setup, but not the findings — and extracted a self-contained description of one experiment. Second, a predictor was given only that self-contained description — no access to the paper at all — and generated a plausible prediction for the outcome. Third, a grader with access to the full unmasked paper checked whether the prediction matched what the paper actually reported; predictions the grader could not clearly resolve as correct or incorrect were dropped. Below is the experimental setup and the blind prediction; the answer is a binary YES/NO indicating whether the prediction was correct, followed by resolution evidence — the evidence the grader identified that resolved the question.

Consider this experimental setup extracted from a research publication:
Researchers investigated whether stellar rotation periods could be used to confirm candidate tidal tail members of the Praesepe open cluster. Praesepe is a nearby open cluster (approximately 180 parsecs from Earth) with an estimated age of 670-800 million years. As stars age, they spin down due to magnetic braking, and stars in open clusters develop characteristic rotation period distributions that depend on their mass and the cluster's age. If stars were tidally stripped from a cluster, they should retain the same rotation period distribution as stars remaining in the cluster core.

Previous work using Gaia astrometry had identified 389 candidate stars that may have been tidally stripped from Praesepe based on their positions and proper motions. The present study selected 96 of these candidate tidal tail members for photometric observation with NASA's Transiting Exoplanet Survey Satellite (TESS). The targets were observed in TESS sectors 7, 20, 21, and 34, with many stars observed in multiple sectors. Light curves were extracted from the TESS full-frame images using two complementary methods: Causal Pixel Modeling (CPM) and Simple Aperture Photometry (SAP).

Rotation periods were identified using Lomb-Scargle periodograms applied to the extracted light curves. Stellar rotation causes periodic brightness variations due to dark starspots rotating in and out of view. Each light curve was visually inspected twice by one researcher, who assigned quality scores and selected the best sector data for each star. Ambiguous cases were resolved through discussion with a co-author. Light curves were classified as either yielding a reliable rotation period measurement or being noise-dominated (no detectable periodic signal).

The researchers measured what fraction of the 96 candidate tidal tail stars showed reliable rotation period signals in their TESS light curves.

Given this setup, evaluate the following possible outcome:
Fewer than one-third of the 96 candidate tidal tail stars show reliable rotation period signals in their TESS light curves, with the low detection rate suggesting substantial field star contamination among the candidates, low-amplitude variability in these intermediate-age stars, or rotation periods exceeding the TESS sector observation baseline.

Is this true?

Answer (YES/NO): NO